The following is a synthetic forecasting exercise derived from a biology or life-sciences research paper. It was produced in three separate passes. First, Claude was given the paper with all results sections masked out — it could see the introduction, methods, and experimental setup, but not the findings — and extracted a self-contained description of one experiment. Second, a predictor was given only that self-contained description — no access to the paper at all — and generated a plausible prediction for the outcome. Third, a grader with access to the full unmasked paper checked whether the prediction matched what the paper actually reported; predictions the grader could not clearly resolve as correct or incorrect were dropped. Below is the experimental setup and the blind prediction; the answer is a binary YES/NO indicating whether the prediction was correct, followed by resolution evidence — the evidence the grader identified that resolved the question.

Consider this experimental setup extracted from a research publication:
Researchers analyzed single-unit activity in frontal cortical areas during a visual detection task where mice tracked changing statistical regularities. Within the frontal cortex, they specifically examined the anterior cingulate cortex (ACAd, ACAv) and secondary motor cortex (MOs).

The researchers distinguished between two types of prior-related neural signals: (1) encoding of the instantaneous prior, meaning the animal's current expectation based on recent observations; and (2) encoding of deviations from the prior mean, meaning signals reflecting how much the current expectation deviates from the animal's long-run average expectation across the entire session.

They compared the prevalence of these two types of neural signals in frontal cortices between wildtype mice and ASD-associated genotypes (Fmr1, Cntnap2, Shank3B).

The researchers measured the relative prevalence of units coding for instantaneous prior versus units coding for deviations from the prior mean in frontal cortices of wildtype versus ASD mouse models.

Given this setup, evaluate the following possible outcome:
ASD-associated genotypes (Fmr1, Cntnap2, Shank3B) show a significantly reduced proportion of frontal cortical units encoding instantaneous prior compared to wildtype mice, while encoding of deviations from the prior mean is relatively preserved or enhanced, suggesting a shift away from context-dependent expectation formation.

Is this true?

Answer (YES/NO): NO